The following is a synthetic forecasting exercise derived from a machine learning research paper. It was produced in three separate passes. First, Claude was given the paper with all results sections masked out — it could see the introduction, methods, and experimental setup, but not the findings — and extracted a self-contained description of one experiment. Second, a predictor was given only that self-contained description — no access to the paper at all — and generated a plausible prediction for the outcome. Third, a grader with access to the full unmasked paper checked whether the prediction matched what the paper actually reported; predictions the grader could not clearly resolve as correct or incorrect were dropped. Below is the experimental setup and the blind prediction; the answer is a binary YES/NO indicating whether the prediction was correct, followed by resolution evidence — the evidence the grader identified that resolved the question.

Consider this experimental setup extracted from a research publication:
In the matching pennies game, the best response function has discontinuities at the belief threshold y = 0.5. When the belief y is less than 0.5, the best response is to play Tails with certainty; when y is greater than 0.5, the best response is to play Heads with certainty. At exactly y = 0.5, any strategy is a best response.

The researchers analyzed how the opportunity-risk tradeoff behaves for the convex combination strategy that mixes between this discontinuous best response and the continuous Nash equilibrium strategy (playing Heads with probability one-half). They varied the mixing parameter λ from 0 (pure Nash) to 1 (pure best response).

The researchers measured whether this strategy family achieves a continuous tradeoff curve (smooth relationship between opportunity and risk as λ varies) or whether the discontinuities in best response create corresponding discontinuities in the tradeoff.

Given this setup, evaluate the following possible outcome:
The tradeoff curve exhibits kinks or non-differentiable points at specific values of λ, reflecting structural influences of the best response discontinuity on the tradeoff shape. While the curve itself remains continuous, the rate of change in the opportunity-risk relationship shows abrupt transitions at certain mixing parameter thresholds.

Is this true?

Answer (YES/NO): NO